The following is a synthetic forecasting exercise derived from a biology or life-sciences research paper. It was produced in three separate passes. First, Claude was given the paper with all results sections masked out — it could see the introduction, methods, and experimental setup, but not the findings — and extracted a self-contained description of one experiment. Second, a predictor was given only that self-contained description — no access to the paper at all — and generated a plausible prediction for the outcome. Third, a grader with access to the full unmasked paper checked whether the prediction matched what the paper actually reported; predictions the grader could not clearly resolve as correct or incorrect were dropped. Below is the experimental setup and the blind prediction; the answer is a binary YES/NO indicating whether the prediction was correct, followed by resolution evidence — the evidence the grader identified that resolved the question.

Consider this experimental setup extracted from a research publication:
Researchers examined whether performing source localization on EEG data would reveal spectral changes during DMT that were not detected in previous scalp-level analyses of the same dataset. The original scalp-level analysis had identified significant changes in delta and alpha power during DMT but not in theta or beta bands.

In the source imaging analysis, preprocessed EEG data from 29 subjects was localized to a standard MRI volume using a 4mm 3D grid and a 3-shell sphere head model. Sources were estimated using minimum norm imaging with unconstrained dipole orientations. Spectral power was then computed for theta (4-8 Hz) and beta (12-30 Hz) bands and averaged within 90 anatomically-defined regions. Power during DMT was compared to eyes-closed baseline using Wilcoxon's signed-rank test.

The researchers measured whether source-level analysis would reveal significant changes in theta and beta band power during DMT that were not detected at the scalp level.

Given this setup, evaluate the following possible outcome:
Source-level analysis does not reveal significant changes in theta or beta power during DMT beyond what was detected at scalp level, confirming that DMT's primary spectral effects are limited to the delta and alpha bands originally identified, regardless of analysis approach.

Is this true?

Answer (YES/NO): NO